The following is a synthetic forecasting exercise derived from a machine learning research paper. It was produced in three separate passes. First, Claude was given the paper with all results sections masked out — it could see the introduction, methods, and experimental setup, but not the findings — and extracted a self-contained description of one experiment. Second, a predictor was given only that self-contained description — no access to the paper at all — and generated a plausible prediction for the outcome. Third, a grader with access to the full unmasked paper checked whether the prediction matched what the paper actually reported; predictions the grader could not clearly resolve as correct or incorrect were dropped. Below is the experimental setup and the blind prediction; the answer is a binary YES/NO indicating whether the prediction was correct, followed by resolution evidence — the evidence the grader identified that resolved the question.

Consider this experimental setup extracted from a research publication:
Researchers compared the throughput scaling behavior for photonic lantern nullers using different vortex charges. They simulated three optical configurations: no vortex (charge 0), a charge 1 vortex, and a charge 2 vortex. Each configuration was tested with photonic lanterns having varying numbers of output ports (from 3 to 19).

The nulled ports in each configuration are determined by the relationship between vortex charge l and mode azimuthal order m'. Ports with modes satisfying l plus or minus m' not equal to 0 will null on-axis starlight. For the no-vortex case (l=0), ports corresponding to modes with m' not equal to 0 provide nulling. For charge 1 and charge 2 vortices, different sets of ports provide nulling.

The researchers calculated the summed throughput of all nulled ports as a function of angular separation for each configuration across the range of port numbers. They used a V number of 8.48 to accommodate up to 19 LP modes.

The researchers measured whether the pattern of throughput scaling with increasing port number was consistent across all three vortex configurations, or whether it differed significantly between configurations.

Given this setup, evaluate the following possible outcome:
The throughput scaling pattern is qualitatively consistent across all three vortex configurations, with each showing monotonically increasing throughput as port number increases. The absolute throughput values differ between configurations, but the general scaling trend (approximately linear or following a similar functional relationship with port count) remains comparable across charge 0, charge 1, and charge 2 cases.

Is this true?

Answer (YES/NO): NO